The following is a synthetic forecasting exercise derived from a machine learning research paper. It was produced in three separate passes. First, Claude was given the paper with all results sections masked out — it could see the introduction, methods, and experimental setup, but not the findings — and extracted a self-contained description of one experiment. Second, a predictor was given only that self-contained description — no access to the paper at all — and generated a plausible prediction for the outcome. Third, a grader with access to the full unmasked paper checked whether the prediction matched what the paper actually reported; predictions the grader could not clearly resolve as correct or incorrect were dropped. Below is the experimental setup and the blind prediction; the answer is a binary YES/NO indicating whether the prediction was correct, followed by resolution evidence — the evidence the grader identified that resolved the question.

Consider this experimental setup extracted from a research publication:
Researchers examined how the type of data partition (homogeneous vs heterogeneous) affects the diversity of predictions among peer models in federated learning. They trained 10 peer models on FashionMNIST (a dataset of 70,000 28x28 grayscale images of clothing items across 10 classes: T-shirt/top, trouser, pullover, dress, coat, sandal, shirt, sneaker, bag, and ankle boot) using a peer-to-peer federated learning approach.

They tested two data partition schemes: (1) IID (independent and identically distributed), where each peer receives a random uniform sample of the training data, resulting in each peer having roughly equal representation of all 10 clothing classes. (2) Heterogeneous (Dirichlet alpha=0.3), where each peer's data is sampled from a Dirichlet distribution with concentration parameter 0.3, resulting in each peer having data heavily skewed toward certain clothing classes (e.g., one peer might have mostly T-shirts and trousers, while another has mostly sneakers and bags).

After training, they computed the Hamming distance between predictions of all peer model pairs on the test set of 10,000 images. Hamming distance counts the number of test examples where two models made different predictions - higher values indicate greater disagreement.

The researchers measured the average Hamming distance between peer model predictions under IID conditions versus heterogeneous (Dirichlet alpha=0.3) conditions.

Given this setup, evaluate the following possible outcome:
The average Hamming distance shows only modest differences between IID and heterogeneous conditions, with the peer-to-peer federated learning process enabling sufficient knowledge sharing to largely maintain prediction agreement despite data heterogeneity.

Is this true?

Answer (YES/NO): NO